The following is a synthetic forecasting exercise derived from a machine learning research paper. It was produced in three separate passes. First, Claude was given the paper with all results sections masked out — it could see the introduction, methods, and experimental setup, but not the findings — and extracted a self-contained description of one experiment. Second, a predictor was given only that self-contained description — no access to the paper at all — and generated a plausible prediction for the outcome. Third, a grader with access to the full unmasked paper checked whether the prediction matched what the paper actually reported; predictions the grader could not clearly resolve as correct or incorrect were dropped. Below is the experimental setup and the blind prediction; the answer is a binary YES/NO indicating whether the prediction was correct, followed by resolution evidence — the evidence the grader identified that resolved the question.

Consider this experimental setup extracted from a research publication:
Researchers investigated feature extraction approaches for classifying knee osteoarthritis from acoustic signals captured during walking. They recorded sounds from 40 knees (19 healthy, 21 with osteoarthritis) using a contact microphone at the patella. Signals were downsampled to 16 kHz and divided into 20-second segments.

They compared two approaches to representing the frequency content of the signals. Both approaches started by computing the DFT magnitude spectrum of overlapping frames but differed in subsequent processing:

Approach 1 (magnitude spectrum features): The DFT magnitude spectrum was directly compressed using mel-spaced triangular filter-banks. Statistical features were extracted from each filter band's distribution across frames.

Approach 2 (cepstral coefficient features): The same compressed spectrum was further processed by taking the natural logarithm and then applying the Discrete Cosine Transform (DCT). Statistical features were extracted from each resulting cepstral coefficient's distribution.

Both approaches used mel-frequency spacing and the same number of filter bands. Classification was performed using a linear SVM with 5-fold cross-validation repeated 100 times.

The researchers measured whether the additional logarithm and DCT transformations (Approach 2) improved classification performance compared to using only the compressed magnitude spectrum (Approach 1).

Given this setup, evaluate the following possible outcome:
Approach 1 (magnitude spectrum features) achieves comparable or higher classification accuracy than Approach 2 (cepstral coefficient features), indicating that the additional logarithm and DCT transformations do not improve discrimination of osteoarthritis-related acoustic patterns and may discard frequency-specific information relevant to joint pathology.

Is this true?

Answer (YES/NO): NO